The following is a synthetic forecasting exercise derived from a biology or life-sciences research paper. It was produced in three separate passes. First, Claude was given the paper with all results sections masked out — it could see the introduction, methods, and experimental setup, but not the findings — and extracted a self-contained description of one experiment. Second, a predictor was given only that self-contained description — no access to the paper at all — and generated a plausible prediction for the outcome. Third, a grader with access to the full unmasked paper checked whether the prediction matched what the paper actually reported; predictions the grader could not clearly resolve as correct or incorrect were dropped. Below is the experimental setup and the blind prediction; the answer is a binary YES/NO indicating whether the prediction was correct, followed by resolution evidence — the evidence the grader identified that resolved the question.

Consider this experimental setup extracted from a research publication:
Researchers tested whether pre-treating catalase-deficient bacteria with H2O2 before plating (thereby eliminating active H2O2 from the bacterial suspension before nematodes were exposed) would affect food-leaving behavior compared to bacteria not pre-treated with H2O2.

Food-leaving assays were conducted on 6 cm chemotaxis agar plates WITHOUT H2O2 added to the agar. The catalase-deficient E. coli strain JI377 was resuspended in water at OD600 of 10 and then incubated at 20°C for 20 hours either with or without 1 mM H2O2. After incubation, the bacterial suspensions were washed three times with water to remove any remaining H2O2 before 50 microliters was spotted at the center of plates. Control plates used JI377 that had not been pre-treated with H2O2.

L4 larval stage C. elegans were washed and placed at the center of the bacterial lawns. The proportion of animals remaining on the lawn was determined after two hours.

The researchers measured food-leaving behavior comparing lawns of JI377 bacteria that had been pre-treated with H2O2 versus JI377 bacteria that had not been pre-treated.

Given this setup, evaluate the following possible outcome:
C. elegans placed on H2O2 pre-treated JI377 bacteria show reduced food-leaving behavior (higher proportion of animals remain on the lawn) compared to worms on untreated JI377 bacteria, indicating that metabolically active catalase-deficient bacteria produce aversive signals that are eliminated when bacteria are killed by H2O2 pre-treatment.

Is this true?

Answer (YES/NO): NO